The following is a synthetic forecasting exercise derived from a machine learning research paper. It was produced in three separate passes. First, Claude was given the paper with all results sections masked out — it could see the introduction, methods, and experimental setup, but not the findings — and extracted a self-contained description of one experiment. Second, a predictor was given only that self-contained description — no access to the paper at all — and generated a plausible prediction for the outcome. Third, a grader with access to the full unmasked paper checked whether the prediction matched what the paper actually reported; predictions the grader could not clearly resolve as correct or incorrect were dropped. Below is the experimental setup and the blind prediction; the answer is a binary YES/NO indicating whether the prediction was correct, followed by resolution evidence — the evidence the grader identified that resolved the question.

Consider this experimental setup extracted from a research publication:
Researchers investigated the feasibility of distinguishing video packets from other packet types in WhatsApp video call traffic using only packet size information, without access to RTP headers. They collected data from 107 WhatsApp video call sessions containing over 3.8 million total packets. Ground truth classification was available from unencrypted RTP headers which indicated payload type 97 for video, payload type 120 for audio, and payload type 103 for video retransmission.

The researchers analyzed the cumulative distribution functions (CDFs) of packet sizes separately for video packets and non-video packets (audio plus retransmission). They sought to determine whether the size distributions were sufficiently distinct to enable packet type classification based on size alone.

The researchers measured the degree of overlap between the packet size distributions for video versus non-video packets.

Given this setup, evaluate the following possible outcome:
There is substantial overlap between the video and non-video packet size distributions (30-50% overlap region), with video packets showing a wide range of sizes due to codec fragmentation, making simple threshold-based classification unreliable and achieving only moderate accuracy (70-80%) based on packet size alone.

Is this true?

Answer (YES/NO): NO